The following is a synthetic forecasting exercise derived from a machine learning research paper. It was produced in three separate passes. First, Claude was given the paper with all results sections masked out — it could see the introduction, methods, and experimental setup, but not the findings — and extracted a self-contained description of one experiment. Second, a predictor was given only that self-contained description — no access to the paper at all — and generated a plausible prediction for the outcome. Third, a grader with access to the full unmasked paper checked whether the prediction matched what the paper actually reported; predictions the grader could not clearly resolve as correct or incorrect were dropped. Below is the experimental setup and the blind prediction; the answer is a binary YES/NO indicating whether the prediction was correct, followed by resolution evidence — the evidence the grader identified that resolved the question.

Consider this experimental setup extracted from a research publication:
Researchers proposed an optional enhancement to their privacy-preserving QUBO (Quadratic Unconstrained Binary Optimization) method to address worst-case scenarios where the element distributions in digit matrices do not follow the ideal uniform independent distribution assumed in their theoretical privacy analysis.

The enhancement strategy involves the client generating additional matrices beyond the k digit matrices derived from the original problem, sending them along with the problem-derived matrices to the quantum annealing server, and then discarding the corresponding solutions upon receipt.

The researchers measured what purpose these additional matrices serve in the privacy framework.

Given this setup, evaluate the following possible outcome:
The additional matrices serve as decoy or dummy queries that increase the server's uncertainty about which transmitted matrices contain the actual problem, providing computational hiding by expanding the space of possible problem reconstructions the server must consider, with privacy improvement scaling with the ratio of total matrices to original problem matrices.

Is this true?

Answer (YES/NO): NO